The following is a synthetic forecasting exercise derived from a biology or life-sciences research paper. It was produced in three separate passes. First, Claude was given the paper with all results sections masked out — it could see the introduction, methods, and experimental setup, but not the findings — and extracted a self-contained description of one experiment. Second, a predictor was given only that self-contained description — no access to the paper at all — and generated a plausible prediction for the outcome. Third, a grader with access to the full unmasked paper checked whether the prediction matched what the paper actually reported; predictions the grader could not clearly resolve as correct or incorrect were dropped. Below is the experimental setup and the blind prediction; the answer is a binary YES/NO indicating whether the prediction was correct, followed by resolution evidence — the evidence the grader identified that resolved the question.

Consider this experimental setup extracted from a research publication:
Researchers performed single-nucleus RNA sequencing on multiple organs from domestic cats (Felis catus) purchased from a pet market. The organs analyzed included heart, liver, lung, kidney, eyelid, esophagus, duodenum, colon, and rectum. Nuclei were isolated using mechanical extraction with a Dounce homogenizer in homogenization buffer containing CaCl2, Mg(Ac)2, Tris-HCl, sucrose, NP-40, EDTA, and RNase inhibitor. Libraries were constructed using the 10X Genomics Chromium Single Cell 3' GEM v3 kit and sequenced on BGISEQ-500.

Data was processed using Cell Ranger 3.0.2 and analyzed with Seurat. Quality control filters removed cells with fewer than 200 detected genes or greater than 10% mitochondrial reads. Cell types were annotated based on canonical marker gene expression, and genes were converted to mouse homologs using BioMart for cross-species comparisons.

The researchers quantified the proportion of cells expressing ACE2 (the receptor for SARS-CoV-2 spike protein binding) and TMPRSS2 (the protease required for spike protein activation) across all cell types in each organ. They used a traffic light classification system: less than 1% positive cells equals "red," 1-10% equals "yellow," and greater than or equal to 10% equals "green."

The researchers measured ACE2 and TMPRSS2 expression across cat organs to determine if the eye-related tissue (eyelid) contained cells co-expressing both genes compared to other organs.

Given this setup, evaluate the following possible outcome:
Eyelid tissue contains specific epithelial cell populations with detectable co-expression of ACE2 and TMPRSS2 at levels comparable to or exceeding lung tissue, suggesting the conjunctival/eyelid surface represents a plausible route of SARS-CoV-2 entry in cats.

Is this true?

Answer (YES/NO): YES